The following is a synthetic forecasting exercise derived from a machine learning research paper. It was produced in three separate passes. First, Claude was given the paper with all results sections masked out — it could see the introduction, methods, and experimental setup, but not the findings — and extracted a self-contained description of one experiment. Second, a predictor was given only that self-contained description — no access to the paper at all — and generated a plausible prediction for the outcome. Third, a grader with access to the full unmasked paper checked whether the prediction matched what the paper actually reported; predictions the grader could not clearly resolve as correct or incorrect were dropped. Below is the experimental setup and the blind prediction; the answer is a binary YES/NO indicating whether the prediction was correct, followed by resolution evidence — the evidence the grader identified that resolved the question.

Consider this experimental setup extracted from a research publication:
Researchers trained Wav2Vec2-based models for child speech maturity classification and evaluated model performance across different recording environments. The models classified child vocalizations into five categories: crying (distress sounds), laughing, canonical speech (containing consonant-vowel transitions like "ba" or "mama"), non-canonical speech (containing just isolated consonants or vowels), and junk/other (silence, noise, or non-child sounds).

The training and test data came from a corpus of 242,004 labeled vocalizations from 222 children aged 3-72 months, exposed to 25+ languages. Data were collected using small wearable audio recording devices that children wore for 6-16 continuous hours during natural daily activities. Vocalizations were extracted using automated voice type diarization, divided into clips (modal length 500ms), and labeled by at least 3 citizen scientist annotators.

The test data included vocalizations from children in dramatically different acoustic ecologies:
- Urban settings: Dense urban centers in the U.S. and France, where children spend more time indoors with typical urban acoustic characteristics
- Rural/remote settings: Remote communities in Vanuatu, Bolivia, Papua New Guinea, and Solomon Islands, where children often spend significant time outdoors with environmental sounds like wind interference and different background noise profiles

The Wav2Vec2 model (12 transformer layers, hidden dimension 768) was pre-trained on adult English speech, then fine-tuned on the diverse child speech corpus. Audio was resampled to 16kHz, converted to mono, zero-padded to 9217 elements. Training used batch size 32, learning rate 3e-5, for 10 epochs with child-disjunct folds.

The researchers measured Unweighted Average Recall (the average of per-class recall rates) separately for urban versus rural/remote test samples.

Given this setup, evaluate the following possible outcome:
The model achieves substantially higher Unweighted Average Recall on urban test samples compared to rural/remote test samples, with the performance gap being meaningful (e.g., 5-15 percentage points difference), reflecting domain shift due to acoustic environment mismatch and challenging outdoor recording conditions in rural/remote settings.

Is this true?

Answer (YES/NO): NO